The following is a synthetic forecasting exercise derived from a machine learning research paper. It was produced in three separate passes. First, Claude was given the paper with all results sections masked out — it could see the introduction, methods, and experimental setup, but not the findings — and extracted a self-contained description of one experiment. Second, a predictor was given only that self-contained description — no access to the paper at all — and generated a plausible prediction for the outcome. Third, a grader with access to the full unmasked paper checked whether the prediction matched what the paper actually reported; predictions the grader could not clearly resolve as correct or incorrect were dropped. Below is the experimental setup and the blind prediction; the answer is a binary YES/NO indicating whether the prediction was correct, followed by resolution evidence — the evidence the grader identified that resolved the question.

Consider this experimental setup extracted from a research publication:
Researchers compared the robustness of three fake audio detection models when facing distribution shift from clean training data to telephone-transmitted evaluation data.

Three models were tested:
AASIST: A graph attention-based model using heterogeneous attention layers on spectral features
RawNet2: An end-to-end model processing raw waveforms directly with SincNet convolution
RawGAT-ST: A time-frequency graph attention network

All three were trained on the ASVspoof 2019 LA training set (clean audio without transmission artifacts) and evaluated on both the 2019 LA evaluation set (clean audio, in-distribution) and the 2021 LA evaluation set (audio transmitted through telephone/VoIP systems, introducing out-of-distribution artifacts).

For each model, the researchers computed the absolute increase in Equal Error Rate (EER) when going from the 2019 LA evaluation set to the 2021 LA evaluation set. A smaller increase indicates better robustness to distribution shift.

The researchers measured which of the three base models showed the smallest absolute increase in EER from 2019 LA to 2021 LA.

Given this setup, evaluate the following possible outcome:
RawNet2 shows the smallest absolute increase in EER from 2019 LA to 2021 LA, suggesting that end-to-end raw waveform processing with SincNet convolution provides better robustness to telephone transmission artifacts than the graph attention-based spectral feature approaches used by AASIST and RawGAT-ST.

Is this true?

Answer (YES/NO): YES